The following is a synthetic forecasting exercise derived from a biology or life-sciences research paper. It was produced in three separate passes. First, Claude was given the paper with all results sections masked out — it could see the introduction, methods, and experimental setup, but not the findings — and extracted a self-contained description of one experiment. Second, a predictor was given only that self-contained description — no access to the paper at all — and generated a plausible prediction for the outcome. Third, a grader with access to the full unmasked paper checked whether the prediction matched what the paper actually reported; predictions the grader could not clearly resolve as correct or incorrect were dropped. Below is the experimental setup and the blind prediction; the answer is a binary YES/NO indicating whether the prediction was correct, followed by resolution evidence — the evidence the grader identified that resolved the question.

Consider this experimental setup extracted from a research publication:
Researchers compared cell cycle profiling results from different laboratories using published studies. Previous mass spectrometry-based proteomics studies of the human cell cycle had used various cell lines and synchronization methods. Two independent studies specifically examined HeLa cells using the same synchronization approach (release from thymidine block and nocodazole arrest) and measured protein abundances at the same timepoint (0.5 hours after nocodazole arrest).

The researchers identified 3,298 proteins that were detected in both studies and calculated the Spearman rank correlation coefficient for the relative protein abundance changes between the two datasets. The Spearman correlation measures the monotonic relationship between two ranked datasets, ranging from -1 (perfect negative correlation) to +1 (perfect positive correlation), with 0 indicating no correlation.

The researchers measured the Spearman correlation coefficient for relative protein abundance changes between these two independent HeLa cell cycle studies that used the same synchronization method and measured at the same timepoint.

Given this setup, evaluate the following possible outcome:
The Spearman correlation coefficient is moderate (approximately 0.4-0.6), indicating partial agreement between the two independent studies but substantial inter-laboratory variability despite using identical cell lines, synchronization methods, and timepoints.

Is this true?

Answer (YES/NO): NO